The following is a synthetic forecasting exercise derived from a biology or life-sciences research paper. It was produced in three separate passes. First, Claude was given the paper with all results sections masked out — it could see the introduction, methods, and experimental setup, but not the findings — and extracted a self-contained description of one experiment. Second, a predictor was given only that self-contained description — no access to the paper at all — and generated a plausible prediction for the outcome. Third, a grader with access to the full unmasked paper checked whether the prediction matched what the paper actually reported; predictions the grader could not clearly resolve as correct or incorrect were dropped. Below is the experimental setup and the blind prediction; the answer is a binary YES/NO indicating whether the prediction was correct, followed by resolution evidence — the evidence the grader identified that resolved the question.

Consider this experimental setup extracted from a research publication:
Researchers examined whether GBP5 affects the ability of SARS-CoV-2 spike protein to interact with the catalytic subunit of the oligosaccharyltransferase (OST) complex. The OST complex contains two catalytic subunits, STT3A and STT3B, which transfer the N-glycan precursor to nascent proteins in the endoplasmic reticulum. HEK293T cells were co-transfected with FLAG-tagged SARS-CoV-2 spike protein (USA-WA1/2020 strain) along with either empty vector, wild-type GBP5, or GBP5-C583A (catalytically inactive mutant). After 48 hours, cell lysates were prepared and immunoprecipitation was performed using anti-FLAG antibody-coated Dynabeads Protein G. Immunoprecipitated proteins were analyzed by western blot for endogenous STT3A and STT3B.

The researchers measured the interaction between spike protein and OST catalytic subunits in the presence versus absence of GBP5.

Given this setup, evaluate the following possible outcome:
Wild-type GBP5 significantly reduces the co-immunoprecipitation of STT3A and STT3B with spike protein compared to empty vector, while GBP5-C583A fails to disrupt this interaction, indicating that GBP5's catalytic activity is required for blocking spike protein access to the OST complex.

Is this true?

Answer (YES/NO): NO